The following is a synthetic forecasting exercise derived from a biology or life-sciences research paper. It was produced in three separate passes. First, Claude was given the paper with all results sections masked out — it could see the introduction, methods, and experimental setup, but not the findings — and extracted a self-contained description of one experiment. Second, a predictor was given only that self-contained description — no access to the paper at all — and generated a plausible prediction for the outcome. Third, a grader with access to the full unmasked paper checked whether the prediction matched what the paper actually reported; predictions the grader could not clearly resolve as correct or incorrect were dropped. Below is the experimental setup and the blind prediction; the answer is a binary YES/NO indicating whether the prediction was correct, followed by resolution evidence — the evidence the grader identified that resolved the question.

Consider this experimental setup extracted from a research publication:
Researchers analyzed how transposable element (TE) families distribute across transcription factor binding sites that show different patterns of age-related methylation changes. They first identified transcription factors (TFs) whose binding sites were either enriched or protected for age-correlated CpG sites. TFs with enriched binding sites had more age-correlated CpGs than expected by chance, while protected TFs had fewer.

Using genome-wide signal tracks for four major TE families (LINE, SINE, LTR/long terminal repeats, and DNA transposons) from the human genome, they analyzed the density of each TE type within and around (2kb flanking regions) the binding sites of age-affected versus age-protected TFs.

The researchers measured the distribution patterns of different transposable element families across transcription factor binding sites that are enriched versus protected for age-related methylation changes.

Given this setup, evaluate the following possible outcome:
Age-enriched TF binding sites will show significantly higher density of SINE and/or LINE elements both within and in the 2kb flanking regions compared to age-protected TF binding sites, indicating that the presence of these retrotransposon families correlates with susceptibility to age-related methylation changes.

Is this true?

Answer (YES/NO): NO